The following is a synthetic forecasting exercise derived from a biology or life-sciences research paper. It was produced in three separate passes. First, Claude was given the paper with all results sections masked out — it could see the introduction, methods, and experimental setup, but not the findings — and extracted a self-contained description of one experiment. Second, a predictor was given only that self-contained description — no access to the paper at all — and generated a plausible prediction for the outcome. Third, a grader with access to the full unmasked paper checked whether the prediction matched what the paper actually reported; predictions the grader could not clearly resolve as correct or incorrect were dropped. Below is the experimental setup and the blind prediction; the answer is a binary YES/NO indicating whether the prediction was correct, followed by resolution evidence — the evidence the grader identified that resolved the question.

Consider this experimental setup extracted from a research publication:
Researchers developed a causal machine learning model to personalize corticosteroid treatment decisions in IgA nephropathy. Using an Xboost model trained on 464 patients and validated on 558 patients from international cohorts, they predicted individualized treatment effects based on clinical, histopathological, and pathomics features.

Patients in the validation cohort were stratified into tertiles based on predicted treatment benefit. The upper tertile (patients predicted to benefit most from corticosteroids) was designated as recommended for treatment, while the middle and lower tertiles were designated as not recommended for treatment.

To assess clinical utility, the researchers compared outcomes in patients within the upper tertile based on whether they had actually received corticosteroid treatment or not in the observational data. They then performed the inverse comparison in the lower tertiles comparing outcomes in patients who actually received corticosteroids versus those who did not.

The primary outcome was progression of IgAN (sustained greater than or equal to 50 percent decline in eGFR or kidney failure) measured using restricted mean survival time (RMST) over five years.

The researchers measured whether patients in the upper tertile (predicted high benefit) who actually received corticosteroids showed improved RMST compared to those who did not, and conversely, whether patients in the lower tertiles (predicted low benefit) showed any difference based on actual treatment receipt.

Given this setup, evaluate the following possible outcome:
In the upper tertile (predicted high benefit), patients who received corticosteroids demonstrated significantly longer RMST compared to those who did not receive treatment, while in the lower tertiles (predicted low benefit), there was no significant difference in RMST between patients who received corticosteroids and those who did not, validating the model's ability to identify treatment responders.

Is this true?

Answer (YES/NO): YES